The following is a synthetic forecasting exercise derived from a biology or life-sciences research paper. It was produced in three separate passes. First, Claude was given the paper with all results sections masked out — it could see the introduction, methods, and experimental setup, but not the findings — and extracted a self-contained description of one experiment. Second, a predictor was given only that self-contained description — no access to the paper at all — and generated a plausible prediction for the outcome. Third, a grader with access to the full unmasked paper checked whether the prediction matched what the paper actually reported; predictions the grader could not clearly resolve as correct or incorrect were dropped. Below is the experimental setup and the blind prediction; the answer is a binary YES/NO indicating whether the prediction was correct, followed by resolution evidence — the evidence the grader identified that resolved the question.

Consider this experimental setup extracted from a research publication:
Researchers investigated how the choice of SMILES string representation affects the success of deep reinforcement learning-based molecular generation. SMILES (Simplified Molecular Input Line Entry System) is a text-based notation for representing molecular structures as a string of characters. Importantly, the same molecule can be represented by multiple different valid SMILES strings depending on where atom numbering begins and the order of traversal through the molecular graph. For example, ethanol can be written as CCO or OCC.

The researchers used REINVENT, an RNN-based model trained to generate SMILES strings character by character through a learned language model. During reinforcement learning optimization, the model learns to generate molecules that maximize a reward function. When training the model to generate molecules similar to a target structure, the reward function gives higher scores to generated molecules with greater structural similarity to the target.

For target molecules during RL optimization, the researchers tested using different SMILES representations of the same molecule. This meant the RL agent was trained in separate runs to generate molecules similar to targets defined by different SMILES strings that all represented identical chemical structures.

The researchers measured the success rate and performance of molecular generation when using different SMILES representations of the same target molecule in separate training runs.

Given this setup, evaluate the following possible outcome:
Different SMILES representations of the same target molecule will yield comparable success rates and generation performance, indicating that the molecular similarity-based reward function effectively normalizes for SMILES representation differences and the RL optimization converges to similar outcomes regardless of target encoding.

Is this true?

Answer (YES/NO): NO